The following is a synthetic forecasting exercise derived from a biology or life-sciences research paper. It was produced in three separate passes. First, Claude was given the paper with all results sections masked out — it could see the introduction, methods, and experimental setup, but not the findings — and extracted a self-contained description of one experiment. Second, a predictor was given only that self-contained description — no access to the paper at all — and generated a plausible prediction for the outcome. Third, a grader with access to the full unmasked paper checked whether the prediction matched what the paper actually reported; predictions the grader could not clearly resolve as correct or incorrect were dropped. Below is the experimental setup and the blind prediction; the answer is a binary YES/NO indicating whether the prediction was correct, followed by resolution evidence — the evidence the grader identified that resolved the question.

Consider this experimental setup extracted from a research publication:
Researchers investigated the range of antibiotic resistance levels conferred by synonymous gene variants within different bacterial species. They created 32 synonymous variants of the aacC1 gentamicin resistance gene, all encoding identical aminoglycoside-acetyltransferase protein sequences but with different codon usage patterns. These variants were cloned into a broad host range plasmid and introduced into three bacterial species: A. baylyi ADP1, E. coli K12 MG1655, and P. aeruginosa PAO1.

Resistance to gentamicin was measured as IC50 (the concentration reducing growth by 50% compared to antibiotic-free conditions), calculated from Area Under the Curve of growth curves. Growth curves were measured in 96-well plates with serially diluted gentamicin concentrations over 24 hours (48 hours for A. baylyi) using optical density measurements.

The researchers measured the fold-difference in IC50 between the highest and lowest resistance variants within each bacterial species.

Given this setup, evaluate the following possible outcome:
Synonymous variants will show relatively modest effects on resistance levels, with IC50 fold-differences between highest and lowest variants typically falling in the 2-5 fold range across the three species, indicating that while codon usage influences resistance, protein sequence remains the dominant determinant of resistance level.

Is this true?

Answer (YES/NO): NO